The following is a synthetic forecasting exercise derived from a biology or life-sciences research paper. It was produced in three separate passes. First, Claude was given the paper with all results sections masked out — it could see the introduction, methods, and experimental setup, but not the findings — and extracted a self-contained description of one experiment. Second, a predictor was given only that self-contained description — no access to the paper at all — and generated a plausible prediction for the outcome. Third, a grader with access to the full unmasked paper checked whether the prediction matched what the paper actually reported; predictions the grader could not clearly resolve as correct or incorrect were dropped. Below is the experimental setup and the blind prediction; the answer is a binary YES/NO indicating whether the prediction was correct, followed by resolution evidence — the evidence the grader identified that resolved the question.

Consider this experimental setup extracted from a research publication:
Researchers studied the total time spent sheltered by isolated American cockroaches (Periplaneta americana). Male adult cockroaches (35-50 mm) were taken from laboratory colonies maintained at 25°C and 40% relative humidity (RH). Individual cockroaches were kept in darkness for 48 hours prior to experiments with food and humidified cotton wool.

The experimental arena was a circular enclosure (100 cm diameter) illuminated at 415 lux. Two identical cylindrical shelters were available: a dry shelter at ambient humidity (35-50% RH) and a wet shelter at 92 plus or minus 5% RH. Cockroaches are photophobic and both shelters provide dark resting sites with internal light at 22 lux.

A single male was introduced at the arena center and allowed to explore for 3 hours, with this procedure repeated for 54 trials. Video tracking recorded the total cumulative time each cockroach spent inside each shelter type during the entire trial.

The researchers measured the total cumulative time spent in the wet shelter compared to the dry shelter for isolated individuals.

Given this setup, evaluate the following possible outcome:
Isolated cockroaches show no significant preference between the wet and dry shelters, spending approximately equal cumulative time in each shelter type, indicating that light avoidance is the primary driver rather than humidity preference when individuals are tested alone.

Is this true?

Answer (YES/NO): NO